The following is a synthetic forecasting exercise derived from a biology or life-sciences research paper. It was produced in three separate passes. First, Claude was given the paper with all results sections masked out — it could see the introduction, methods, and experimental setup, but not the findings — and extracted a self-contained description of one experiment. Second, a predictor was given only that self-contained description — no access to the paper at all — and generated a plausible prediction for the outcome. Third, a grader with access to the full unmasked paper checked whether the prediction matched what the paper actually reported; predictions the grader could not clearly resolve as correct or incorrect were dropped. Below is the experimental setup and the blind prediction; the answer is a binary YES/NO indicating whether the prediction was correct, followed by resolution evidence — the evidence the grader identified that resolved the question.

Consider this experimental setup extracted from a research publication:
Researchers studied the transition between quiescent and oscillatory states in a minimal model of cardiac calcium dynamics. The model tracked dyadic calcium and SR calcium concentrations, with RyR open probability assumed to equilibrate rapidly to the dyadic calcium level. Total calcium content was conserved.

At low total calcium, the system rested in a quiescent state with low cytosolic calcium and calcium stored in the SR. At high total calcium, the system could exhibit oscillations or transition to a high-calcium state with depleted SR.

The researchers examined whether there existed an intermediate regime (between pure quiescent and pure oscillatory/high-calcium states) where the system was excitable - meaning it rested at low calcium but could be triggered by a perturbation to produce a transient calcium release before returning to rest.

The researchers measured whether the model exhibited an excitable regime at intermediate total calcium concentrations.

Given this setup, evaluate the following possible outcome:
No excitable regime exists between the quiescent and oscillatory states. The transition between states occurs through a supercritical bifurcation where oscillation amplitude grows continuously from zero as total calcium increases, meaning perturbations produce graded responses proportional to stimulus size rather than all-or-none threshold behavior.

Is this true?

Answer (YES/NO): NO